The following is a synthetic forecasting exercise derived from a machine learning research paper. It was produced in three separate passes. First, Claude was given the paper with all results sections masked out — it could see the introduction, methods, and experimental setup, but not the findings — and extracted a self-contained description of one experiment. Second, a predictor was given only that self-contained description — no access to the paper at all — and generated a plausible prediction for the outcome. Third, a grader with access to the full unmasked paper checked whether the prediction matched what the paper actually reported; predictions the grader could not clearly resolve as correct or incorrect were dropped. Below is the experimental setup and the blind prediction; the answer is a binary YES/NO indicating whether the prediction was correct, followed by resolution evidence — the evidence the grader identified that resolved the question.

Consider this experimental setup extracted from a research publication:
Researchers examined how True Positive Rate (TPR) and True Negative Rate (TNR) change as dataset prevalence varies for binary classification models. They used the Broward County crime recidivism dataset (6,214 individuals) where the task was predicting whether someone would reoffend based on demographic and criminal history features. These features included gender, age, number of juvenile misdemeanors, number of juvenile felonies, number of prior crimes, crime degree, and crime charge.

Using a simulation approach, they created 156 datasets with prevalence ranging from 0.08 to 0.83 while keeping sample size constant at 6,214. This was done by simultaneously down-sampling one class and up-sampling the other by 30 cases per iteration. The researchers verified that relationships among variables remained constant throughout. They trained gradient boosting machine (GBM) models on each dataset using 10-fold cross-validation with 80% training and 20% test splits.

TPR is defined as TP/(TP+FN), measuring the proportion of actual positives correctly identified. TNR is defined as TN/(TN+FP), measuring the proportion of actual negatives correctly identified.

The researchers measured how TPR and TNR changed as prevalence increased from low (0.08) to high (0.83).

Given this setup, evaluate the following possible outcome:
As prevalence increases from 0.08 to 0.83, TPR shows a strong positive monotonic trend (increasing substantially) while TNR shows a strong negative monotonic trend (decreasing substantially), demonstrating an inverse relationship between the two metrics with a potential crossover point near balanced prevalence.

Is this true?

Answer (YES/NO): YES